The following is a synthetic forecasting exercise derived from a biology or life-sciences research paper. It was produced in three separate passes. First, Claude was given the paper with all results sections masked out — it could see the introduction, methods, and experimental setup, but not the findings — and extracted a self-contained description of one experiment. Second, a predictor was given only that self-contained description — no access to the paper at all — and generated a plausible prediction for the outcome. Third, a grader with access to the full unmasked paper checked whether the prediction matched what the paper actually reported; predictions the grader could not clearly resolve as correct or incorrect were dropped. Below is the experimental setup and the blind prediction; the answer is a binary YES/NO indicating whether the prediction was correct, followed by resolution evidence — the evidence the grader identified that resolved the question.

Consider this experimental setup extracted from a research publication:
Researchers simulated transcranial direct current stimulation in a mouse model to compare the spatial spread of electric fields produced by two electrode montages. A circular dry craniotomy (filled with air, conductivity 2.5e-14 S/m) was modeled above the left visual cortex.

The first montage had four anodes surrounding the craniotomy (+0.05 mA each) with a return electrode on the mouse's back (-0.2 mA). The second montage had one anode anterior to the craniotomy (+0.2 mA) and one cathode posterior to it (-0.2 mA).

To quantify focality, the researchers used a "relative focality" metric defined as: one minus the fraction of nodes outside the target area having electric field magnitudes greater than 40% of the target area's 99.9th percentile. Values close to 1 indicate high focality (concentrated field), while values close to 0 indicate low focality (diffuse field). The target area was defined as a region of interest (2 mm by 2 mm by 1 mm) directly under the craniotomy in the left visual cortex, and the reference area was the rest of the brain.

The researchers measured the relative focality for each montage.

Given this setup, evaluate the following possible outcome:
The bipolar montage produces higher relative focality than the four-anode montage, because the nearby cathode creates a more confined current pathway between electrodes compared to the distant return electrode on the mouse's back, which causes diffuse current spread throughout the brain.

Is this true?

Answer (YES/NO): YES